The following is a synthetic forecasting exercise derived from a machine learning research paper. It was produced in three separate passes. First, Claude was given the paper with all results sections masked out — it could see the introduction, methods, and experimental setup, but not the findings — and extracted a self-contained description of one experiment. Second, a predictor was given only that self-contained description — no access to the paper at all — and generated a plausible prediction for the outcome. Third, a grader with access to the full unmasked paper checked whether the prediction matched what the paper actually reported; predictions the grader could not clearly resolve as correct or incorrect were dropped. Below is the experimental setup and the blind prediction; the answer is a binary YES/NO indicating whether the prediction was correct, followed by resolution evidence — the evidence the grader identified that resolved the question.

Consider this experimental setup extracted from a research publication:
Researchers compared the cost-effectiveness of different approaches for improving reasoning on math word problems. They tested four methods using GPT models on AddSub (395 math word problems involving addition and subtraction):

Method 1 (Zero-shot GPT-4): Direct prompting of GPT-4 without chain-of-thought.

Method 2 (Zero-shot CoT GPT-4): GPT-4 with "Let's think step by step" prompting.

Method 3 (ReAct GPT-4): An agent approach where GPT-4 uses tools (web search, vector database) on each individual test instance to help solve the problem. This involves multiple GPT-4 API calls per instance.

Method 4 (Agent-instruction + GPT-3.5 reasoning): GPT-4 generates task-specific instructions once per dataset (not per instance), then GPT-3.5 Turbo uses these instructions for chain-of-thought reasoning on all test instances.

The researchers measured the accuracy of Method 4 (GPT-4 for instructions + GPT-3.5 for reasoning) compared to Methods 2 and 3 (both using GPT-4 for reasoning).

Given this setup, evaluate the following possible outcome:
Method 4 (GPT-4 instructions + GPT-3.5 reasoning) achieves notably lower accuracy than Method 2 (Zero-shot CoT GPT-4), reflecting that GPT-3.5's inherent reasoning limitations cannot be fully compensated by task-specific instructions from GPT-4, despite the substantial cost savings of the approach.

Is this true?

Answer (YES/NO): NO